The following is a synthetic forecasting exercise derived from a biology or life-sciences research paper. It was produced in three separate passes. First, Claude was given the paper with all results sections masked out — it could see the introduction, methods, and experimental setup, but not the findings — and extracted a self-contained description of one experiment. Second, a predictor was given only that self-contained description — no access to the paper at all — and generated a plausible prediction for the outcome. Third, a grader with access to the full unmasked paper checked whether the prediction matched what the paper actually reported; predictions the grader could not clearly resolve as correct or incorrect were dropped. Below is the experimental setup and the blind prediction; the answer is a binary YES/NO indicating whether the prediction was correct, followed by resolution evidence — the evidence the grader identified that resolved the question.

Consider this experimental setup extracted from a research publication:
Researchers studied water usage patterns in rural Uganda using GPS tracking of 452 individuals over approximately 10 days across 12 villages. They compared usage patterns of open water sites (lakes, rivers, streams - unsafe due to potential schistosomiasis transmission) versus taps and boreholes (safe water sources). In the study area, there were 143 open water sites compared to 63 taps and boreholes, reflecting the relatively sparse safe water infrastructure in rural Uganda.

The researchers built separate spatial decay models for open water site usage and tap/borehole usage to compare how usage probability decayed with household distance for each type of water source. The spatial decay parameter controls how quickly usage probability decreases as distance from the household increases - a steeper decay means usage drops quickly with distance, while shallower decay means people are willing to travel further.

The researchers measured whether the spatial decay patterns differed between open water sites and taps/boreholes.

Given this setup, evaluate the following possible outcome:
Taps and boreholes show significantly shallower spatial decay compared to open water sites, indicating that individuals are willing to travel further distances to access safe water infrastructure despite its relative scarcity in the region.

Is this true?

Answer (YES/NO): NO